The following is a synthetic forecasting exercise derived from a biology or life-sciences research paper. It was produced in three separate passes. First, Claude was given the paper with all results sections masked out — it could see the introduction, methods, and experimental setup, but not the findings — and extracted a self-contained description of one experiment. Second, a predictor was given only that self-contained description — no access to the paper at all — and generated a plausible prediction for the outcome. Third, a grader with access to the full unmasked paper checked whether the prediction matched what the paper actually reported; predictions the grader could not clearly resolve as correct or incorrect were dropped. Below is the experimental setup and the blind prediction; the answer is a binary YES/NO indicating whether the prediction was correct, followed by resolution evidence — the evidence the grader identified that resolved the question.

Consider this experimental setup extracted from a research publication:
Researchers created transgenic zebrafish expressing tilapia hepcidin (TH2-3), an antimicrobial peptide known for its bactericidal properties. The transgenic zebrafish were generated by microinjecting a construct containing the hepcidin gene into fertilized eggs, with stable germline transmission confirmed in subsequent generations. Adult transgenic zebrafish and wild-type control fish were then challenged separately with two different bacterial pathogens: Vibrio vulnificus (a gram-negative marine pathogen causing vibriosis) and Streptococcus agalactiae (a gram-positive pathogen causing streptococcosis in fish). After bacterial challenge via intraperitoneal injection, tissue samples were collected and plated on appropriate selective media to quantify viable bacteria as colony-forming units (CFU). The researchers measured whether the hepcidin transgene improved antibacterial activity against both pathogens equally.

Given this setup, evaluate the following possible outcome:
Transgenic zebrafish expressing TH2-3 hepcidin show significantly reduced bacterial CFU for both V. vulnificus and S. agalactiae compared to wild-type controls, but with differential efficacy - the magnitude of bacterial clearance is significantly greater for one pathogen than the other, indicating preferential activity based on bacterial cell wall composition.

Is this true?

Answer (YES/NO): NO